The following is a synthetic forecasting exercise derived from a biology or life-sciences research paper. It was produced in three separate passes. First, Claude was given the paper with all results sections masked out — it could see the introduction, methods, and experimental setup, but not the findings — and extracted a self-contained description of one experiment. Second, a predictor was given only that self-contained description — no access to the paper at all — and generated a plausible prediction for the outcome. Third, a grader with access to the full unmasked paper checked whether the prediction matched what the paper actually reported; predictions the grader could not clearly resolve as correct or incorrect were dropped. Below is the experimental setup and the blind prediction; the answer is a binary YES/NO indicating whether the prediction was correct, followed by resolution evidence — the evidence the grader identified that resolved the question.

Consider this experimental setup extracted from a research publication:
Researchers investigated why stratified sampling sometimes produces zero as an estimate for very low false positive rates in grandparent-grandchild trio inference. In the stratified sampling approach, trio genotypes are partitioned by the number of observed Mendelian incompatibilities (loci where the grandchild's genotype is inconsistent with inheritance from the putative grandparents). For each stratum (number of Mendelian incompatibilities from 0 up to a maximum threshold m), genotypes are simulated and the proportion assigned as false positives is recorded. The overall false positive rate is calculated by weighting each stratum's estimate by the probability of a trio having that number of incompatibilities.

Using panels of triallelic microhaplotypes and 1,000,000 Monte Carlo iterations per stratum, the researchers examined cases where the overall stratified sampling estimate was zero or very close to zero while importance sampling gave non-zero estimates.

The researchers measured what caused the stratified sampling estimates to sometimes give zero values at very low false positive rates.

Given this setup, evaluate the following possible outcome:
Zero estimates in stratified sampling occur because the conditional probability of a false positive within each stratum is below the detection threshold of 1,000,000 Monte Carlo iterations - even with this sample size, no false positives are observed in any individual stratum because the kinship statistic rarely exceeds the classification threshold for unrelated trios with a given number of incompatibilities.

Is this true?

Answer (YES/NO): YES